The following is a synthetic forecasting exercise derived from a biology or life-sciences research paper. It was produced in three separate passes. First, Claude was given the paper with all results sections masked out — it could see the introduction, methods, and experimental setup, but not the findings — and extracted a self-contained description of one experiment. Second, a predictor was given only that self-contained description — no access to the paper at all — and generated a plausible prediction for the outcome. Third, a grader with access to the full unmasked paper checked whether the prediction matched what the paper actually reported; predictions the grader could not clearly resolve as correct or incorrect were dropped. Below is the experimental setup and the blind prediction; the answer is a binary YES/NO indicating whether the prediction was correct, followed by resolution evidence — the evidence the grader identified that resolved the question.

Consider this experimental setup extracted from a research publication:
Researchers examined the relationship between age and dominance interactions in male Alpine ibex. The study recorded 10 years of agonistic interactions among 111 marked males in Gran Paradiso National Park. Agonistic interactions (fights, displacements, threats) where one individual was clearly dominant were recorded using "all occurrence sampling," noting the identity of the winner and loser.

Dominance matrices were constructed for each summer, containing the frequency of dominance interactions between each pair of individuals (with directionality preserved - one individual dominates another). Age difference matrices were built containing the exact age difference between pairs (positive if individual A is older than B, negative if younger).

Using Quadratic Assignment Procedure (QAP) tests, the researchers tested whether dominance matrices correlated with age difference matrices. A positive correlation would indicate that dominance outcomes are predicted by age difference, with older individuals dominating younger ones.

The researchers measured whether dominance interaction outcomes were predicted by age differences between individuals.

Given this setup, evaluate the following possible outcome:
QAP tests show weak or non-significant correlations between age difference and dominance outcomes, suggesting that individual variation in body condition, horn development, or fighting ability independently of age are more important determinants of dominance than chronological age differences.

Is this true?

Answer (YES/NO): NO